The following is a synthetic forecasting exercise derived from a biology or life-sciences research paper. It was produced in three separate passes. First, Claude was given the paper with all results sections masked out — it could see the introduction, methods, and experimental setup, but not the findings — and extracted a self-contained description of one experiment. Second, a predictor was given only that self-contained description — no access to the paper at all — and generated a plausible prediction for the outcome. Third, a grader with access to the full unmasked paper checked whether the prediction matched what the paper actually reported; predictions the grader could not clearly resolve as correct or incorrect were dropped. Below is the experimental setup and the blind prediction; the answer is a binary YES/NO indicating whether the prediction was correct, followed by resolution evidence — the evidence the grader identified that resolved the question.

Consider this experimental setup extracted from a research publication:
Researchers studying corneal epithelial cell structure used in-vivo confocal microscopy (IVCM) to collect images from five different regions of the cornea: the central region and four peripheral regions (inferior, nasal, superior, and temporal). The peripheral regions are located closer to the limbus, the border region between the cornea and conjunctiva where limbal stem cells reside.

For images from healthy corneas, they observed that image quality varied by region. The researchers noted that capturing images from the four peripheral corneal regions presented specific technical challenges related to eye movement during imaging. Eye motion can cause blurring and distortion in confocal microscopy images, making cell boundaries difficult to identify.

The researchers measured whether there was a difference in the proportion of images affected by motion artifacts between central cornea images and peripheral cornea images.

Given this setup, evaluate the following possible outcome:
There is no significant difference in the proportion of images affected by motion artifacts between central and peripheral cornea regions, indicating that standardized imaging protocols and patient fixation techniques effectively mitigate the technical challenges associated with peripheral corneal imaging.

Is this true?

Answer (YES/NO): NO